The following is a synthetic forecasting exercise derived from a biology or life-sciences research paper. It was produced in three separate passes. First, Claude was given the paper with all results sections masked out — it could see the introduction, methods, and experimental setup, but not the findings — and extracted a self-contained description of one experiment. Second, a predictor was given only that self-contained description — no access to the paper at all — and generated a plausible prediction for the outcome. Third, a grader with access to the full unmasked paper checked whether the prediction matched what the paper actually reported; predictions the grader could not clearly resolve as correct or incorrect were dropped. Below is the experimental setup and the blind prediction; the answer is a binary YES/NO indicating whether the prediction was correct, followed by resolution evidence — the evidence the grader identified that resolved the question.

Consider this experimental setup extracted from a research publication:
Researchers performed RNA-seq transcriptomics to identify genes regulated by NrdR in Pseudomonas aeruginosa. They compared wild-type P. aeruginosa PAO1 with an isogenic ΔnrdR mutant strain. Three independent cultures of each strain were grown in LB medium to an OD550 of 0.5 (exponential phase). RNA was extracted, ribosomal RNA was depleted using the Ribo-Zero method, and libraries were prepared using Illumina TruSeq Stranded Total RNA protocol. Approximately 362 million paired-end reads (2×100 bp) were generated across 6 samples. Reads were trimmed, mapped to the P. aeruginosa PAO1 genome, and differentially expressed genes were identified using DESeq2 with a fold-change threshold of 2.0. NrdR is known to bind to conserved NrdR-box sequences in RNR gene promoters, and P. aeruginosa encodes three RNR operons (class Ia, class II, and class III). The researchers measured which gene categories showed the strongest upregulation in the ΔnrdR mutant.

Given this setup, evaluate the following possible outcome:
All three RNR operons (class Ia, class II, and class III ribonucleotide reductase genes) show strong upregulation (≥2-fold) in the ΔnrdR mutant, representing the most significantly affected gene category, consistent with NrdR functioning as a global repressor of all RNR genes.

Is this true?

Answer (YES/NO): NO